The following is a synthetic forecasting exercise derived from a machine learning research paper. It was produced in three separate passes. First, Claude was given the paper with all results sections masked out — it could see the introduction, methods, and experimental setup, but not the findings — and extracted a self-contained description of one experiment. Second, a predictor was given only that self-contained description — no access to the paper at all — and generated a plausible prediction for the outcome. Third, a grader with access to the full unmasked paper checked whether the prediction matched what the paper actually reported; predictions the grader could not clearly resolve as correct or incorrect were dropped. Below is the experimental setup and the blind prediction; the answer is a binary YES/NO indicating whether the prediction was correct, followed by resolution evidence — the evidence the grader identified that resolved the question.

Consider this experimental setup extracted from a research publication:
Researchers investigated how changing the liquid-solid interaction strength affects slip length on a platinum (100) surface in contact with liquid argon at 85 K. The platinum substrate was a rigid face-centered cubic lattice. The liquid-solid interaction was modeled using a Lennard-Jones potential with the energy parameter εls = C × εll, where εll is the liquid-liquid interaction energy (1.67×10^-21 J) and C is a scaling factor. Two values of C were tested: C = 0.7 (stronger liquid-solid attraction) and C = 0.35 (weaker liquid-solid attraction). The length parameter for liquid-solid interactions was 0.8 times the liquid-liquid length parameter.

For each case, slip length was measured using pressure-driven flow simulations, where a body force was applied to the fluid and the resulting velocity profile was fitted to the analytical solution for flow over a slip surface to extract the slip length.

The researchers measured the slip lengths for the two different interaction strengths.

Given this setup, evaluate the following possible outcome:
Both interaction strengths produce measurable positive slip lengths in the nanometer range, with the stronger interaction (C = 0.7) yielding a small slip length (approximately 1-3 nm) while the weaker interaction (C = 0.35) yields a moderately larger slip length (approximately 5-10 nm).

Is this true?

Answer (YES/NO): NO